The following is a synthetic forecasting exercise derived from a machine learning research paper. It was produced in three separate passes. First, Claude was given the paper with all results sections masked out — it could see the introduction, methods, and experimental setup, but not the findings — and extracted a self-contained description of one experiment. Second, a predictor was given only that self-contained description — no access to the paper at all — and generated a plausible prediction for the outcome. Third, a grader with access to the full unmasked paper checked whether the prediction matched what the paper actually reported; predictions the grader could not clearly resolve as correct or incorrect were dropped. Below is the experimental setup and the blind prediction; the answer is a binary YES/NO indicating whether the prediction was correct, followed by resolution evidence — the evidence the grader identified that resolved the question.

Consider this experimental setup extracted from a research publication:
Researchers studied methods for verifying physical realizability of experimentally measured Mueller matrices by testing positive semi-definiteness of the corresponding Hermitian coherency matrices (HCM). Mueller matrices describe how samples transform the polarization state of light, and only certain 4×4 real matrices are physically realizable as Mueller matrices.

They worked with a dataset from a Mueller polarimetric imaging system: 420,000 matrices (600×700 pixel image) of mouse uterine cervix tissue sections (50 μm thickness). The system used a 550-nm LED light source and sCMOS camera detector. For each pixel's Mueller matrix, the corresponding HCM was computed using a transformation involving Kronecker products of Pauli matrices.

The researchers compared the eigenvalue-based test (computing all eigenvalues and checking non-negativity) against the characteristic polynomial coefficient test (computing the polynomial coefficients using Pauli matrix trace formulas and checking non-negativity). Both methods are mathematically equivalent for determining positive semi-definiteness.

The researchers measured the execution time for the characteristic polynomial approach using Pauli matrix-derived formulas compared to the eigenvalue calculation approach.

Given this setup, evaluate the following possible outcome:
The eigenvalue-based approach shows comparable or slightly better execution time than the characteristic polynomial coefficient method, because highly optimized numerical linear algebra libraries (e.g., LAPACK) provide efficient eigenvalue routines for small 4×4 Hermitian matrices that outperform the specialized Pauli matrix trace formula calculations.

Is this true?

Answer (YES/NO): NO